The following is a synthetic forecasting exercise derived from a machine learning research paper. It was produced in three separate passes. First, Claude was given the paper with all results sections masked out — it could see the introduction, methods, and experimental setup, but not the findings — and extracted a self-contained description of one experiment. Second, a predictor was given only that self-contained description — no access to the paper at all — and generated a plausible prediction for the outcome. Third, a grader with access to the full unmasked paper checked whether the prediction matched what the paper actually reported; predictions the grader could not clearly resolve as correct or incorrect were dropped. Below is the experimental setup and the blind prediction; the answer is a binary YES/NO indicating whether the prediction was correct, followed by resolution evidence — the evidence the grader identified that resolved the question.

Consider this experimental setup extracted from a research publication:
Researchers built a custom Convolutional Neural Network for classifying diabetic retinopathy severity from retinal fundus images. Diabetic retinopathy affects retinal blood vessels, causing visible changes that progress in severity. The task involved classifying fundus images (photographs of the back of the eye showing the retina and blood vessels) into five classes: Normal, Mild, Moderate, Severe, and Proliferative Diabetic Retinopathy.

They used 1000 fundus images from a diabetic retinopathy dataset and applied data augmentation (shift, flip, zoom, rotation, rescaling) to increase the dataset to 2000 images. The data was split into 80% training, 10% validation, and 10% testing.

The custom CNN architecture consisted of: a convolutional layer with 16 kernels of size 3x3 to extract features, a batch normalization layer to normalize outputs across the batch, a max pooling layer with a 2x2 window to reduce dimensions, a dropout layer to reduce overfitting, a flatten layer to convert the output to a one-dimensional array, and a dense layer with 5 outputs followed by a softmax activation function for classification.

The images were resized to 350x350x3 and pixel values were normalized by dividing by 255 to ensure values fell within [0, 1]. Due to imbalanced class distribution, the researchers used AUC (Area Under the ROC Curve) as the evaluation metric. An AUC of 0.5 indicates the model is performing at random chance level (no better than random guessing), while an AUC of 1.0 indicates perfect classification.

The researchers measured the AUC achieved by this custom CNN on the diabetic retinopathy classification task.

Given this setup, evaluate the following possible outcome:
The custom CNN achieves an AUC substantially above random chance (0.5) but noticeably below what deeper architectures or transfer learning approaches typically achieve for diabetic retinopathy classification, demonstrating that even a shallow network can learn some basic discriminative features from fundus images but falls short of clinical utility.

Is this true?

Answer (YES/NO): NO